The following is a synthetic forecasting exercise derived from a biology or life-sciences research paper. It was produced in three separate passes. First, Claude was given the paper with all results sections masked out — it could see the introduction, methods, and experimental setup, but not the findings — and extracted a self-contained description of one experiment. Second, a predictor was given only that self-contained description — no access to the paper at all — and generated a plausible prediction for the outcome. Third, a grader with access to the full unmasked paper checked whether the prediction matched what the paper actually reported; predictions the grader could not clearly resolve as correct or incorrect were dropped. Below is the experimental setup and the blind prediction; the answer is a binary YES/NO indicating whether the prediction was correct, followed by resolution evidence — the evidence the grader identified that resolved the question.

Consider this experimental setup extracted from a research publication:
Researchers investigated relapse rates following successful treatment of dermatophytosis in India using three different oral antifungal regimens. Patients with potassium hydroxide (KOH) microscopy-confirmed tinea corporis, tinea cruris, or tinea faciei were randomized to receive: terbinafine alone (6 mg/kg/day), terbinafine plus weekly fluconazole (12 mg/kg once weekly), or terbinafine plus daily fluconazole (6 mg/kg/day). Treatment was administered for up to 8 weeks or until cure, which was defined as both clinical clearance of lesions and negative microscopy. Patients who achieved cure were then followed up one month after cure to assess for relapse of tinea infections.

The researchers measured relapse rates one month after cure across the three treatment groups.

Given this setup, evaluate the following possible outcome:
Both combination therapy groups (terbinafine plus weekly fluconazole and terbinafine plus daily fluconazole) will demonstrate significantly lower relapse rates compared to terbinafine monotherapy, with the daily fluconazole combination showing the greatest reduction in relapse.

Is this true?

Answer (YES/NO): NO